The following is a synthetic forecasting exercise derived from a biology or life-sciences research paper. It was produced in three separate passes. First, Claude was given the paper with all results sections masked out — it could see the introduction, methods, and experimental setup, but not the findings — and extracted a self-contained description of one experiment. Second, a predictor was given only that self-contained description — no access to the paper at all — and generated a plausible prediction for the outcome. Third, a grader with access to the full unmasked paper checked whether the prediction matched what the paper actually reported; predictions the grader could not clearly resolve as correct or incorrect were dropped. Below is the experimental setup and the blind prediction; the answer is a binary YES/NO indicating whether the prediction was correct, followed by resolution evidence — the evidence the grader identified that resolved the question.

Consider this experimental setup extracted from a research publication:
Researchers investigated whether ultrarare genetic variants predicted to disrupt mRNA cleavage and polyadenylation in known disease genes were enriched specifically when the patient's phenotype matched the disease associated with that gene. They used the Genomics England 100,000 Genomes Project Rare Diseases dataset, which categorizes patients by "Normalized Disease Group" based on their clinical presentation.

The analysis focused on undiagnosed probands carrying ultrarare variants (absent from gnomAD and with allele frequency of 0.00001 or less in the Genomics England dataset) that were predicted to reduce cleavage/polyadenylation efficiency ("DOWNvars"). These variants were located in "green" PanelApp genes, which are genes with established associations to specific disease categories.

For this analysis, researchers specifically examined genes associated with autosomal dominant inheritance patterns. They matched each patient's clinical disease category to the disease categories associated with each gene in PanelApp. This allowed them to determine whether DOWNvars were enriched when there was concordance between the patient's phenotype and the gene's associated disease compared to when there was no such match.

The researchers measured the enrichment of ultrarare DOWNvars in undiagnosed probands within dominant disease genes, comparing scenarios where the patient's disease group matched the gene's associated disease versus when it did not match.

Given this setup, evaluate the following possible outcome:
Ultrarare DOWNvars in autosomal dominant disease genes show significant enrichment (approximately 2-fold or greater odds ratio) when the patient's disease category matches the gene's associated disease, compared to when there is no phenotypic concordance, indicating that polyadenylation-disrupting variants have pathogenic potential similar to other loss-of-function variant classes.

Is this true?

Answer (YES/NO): YES